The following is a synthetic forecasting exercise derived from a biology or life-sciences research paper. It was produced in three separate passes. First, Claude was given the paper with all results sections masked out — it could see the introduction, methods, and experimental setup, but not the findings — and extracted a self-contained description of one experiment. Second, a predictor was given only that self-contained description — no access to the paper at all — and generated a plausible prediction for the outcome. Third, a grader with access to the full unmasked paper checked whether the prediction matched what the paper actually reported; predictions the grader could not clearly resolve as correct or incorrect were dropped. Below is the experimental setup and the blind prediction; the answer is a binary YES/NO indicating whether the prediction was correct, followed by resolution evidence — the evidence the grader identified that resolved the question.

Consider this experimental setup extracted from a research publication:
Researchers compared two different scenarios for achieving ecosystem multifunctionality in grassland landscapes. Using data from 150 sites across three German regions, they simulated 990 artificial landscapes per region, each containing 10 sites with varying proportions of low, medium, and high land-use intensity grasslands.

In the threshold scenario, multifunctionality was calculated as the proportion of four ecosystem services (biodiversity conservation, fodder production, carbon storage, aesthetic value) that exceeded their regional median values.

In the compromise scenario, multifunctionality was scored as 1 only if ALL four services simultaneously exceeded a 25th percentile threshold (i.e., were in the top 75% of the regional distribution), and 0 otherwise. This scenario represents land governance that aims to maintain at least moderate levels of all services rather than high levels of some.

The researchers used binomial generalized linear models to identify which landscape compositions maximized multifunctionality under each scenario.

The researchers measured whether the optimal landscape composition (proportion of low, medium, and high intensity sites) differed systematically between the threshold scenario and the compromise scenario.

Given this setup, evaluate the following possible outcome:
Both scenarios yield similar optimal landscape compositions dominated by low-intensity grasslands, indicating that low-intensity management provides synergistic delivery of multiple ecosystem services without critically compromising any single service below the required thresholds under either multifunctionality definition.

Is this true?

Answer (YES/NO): NO